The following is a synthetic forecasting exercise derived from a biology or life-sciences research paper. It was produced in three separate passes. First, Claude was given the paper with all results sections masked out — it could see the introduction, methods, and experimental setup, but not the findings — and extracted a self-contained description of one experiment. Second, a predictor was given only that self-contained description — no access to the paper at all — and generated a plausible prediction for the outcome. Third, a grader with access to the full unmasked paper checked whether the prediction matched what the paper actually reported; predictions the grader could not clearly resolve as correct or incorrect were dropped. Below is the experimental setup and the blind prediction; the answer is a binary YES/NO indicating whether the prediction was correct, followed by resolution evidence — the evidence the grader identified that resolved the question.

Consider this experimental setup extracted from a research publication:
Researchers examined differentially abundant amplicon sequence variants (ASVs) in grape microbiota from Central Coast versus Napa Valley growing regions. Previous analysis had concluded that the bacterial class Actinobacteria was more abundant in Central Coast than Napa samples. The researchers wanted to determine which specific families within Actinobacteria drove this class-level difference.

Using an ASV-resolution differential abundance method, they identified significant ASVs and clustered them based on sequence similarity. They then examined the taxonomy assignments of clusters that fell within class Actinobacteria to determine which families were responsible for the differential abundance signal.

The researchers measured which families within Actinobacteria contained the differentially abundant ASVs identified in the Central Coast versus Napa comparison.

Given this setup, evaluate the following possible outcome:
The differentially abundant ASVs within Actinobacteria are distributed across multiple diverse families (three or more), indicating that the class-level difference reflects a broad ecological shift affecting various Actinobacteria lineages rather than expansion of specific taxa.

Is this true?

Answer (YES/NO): YES